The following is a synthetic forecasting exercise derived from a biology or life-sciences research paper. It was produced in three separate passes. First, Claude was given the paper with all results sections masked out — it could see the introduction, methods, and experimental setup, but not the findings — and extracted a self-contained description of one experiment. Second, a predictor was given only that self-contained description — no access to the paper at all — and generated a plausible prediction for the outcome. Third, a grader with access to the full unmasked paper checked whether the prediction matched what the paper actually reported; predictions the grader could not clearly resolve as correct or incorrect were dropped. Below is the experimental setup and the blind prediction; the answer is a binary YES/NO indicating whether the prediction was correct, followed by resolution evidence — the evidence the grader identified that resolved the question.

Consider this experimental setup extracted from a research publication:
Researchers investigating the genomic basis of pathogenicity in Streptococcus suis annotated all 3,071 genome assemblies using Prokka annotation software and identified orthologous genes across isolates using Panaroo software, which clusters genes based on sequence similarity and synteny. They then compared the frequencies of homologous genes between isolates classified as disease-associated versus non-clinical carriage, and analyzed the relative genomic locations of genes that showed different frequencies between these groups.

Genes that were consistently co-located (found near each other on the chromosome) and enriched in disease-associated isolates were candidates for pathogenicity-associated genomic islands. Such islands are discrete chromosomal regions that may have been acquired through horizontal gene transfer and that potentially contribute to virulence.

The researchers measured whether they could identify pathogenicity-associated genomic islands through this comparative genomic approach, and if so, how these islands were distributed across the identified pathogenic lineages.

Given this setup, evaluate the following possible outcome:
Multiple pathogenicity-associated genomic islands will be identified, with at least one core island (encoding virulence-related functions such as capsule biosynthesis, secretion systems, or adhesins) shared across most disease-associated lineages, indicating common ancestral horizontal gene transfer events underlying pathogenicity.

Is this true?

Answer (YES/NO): NO